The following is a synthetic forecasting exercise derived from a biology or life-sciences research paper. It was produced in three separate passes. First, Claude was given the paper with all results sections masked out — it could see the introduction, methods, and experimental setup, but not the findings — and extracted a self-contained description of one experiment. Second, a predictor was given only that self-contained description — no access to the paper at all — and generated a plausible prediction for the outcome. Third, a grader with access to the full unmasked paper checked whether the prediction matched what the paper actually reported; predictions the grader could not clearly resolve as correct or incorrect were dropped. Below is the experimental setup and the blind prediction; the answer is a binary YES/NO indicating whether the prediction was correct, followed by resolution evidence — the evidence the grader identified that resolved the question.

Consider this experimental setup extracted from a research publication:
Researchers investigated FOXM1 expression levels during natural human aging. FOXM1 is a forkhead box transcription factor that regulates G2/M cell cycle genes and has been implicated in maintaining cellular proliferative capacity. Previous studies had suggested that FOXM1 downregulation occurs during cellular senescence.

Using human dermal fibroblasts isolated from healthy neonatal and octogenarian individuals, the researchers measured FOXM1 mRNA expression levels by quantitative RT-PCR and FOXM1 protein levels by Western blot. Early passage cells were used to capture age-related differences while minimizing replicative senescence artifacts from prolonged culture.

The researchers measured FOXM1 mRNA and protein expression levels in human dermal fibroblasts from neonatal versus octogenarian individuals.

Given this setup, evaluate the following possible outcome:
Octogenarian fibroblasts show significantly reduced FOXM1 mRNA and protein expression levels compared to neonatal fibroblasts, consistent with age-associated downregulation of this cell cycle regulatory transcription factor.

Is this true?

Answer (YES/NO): YES